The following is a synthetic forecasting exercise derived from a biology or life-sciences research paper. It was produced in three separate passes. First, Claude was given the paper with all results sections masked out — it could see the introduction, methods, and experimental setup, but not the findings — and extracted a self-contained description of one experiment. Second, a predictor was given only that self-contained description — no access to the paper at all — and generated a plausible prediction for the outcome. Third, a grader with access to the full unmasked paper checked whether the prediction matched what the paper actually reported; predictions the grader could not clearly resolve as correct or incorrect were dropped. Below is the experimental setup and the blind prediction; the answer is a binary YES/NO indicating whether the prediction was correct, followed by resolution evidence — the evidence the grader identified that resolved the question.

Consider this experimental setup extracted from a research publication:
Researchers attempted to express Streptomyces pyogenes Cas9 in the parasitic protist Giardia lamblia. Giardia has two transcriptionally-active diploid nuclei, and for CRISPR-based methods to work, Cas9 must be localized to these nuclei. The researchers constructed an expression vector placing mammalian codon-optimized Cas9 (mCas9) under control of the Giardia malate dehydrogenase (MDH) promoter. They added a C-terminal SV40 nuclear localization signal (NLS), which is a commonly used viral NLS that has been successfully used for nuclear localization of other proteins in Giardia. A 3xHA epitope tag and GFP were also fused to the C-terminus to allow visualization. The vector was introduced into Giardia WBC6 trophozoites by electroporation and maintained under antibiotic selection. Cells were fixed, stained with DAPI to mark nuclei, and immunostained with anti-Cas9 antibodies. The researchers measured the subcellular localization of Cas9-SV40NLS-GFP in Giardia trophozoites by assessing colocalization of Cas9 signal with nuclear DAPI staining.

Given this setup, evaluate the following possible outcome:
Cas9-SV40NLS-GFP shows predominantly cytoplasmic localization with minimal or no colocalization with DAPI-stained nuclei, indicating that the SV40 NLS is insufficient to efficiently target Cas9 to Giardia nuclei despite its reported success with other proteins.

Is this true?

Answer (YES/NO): YES